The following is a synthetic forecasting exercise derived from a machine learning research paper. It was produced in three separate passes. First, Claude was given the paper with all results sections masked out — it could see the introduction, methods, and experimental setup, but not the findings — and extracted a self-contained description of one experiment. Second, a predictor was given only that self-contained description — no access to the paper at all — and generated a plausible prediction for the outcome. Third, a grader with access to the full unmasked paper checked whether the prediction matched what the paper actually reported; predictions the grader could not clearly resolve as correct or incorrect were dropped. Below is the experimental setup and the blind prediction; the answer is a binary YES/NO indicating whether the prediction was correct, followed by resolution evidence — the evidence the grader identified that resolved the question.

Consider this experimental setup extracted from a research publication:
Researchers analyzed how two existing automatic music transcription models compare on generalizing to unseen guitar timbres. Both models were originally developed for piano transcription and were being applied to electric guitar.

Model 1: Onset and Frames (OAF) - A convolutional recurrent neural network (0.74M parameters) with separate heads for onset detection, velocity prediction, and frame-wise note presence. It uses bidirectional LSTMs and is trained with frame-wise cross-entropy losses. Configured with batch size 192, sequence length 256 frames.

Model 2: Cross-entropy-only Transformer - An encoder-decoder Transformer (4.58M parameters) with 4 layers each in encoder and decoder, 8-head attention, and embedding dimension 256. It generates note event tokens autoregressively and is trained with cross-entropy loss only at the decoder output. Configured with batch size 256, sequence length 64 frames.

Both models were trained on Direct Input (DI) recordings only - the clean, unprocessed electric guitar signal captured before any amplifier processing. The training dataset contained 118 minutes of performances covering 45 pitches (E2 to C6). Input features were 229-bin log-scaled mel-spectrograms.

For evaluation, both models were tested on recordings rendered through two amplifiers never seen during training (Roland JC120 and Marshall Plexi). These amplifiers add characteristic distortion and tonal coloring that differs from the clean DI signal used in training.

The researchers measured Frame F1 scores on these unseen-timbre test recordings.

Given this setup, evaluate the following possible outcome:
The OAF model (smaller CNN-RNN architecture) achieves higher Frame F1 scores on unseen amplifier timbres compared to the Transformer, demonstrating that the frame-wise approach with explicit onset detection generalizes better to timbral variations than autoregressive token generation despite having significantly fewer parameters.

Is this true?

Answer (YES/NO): YES